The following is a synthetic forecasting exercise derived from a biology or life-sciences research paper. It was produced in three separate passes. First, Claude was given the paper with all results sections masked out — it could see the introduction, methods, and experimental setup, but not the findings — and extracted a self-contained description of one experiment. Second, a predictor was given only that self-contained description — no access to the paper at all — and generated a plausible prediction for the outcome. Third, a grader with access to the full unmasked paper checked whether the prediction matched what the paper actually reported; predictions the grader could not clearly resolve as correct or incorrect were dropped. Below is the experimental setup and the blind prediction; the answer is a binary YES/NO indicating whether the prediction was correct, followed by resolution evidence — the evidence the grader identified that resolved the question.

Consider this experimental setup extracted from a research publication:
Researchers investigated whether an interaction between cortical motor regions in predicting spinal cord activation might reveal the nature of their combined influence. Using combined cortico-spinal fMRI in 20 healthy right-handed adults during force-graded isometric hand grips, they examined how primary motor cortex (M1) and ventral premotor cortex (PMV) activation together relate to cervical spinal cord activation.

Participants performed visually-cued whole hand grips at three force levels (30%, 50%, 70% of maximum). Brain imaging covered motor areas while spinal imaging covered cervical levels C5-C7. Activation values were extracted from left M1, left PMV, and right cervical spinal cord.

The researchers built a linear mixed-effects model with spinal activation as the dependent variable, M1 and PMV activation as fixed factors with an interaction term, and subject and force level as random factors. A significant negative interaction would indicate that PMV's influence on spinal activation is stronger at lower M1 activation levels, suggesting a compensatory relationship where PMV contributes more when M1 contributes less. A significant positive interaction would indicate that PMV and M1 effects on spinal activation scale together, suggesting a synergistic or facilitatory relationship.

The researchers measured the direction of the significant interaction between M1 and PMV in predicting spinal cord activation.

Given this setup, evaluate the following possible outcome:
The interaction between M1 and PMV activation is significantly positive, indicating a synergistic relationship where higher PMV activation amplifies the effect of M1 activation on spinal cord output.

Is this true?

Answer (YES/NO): NO